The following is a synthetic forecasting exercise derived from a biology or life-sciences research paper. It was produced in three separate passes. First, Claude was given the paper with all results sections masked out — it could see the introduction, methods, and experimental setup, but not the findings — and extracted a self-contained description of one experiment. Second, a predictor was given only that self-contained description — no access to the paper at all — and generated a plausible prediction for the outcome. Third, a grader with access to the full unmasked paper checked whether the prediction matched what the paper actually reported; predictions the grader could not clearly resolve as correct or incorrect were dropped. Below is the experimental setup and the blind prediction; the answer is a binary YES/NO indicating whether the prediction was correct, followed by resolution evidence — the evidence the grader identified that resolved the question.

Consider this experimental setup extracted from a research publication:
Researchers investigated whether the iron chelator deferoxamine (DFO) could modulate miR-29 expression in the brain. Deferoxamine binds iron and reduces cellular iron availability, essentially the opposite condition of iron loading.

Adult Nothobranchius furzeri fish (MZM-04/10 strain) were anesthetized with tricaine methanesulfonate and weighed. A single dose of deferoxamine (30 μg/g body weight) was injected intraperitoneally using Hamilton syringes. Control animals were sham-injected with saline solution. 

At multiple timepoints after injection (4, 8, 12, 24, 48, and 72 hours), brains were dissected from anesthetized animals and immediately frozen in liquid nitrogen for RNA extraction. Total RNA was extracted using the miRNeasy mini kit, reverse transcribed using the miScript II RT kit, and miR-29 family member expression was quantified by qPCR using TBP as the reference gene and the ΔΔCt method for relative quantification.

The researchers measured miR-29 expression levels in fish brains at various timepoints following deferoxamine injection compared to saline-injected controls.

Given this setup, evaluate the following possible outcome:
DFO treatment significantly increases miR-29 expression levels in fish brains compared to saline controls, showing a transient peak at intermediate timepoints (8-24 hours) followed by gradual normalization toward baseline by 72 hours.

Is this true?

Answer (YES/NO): NO